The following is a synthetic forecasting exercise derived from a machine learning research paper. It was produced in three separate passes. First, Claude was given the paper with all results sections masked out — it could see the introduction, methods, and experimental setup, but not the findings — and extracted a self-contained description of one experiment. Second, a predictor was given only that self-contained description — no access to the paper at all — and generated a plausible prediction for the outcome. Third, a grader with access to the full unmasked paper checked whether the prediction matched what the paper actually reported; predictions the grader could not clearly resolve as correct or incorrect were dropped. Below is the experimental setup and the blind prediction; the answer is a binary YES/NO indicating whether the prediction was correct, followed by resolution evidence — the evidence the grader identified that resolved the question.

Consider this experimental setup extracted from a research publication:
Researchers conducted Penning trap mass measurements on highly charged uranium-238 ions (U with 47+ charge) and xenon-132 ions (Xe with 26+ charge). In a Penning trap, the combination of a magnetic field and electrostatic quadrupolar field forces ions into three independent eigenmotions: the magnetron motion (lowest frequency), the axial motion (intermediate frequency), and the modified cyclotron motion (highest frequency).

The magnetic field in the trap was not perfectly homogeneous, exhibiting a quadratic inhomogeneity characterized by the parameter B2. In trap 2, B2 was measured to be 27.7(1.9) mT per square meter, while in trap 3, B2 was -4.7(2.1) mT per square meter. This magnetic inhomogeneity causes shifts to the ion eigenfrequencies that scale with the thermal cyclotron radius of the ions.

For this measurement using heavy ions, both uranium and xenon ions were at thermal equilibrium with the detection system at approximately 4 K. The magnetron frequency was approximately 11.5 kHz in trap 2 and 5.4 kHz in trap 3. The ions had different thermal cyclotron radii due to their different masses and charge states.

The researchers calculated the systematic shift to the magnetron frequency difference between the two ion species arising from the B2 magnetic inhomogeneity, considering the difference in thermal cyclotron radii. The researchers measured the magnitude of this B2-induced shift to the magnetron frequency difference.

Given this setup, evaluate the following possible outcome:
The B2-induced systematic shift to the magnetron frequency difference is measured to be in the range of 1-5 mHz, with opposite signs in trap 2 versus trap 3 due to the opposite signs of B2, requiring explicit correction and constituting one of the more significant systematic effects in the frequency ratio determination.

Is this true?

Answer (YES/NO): NO